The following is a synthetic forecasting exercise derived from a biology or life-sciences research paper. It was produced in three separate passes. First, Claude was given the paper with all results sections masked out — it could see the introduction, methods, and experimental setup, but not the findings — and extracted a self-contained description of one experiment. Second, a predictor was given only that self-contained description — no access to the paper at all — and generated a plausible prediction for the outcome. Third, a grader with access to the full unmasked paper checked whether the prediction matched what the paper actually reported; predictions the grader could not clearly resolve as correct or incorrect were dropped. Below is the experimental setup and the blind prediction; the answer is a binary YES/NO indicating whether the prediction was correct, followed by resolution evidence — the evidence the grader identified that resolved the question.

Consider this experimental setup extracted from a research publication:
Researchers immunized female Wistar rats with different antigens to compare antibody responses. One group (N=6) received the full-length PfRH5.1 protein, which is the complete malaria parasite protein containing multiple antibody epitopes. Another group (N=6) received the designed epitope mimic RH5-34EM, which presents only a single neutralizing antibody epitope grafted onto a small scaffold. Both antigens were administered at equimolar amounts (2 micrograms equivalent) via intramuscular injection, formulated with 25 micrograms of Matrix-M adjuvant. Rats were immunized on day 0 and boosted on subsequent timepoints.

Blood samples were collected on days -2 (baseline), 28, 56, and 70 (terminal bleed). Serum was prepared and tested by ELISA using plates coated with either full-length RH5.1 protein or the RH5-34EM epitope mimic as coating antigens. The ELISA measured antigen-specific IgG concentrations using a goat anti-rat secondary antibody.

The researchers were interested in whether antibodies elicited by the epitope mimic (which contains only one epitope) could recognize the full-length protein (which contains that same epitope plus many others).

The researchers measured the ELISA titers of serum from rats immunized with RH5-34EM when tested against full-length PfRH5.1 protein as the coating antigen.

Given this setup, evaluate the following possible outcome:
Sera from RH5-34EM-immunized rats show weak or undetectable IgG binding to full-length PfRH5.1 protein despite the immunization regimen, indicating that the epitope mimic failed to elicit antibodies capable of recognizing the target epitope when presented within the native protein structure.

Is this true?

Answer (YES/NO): NO